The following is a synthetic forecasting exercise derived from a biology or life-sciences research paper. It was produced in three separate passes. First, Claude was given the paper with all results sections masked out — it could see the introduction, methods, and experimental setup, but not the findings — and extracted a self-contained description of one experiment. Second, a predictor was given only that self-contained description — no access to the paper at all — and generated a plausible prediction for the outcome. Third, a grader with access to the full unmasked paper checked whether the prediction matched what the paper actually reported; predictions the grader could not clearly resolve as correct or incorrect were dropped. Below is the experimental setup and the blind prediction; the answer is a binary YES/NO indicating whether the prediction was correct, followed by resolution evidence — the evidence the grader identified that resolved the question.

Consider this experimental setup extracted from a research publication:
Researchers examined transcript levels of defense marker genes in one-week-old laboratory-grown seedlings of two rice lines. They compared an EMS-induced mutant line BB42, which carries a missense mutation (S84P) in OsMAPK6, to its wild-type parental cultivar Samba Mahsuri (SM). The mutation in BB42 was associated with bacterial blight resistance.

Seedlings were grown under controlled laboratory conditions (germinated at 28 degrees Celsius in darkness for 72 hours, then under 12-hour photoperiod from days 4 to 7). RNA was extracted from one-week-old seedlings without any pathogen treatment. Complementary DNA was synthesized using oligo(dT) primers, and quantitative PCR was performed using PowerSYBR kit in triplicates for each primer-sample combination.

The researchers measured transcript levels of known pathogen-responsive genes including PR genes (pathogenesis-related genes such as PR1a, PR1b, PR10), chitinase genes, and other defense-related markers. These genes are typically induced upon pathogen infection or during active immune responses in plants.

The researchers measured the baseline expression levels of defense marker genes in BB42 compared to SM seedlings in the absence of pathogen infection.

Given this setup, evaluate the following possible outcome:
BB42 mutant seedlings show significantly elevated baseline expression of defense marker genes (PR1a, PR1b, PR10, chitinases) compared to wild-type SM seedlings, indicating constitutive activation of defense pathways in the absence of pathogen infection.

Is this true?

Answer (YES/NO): YES